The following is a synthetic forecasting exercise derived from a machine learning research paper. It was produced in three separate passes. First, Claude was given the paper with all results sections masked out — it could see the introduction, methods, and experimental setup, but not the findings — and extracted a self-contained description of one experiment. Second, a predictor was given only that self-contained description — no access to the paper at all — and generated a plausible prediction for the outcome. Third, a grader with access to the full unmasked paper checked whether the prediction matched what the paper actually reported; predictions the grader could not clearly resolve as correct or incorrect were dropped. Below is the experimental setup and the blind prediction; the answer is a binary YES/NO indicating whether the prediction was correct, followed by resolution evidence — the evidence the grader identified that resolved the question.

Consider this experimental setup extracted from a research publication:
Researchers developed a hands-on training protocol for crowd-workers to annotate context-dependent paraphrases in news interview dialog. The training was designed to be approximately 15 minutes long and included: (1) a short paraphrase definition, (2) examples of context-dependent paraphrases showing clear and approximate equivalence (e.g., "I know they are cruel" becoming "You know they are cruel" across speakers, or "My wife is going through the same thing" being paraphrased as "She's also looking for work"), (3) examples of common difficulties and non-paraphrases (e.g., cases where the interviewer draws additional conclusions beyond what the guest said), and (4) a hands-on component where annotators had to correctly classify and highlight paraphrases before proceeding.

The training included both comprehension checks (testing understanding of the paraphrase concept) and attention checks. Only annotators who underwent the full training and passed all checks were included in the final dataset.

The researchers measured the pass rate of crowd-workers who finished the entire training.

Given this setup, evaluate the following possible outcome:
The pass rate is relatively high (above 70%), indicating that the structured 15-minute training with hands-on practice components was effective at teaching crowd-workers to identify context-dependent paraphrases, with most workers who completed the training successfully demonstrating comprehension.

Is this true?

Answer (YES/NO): NO